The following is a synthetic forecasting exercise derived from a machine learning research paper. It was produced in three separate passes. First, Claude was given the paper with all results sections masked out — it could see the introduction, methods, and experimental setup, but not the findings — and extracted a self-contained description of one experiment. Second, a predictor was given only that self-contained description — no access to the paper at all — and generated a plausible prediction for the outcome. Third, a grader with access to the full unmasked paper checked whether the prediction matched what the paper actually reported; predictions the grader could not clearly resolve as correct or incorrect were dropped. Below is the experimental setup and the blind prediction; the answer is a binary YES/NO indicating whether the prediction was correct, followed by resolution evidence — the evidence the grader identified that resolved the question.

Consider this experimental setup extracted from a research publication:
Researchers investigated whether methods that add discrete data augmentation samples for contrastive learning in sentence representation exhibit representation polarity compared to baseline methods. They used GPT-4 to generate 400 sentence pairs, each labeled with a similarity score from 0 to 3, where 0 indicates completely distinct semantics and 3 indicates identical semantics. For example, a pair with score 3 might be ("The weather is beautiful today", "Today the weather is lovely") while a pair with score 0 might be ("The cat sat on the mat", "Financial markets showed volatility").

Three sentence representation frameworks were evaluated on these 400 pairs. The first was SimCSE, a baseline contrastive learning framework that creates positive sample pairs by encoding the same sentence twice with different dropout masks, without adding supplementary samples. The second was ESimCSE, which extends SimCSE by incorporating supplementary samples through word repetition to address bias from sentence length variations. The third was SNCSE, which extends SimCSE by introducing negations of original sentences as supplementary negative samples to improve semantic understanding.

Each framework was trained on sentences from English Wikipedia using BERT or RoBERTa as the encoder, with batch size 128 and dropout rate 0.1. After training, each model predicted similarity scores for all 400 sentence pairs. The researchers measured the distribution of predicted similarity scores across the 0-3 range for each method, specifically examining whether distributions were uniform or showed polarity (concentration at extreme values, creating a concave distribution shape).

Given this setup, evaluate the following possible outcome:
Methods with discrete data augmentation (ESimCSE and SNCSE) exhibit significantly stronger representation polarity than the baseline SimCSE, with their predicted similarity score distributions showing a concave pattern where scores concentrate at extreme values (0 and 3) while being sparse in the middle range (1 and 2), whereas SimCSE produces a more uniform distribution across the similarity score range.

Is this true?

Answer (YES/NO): YES